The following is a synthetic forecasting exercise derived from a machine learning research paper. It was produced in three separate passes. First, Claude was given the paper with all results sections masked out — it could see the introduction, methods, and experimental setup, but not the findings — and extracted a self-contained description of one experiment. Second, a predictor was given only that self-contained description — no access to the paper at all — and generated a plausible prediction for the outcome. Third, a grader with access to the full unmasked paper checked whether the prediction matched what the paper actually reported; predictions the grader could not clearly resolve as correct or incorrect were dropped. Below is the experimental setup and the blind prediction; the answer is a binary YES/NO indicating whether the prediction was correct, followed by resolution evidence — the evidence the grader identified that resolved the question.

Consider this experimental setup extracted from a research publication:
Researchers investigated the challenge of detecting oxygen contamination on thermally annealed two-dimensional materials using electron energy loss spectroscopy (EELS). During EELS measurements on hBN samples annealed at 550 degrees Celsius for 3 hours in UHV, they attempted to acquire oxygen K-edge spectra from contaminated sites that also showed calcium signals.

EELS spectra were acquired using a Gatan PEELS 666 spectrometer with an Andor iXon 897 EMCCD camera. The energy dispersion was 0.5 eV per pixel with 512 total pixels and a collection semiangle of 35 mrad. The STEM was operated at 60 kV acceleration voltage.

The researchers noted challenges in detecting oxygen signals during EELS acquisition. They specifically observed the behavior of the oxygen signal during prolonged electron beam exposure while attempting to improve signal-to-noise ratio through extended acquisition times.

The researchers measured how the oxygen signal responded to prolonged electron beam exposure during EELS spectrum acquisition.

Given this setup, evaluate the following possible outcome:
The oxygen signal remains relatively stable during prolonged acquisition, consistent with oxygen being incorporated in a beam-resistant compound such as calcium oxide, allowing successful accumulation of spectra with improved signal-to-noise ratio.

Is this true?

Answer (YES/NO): NO